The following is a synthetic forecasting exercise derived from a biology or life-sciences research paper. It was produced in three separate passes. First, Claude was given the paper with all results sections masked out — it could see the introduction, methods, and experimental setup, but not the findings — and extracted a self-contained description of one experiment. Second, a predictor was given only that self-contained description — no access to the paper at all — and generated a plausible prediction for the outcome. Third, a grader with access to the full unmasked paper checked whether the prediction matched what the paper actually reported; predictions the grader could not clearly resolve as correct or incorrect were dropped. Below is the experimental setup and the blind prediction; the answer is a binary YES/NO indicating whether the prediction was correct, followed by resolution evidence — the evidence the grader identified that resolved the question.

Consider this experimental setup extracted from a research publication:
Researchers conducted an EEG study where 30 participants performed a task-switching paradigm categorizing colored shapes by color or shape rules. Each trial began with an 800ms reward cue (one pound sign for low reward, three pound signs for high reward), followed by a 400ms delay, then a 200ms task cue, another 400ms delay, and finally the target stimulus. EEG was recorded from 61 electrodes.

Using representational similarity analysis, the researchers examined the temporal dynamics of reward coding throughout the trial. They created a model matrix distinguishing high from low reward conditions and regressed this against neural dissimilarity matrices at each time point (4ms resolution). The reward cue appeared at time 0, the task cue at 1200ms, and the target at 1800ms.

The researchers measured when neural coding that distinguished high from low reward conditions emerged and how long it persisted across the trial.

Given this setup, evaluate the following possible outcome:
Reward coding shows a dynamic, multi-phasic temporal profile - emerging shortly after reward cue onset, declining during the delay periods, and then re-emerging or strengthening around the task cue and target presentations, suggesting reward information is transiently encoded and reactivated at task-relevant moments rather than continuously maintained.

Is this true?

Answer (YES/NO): NO